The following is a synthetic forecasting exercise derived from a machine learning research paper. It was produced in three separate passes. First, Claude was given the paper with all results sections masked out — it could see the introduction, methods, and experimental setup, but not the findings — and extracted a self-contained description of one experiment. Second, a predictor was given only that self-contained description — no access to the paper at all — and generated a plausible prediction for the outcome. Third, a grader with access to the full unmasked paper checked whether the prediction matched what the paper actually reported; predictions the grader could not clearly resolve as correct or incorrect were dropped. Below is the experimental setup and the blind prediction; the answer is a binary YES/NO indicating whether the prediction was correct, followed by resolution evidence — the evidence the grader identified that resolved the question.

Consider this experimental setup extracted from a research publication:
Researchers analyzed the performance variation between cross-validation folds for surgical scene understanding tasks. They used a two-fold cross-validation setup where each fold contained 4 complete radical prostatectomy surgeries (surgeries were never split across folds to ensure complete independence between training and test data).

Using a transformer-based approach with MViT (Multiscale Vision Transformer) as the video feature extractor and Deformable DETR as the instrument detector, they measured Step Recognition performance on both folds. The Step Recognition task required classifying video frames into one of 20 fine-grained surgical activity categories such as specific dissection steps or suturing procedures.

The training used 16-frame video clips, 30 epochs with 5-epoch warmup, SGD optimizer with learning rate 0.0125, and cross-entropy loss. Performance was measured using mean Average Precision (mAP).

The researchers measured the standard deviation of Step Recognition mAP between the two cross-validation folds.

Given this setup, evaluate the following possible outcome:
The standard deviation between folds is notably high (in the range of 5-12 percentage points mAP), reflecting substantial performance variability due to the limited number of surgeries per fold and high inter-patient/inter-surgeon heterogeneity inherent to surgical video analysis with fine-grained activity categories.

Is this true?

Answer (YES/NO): NO